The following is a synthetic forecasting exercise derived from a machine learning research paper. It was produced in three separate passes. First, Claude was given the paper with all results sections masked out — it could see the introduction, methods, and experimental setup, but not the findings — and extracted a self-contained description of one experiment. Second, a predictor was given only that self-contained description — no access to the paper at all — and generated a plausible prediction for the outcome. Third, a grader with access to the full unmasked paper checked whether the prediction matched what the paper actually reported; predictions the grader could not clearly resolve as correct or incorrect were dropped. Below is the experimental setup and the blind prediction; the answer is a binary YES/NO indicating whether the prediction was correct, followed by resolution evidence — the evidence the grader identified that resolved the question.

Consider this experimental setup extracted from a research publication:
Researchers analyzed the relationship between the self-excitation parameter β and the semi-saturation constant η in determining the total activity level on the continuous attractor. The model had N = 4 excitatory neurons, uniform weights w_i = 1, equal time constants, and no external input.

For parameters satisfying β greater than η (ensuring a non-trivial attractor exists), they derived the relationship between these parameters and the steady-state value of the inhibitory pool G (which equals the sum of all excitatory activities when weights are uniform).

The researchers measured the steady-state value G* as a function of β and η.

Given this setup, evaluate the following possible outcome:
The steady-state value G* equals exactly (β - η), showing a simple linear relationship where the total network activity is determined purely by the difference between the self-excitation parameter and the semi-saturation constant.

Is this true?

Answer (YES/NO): YES